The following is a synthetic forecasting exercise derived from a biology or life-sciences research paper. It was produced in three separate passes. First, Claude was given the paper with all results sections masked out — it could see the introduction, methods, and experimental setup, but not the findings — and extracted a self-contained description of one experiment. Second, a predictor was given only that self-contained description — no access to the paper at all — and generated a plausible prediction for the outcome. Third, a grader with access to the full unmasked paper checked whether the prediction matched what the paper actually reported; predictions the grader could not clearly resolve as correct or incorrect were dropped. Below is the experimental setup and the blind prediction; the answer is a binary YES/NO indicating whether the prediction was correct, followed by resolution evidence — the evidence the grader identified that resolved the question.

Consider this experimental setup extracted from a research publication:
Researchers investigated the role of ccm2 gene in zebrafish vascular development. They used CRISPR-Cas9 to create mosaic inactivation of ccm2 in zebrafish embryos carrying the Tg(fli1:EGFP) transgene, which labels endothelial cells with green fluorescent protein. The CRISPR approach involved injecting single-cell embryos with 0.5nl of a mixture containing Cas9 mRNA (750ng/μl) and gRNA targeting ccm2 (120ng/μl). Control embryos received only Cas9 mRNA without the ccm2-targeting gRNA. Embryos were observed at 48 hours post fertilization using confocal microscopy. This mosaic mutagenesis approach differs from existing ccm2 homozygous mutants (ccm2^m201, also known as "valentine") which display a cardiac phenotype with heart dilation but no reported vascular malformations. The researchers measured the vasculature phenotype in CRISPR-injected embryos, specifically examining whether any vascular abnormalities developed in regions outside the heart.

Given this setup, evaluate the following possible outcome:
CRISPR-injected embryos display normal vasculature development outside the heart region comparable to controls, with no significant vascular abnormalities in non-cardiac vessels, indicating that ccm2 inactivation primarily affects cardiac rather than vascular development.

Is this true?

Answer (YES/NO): NO